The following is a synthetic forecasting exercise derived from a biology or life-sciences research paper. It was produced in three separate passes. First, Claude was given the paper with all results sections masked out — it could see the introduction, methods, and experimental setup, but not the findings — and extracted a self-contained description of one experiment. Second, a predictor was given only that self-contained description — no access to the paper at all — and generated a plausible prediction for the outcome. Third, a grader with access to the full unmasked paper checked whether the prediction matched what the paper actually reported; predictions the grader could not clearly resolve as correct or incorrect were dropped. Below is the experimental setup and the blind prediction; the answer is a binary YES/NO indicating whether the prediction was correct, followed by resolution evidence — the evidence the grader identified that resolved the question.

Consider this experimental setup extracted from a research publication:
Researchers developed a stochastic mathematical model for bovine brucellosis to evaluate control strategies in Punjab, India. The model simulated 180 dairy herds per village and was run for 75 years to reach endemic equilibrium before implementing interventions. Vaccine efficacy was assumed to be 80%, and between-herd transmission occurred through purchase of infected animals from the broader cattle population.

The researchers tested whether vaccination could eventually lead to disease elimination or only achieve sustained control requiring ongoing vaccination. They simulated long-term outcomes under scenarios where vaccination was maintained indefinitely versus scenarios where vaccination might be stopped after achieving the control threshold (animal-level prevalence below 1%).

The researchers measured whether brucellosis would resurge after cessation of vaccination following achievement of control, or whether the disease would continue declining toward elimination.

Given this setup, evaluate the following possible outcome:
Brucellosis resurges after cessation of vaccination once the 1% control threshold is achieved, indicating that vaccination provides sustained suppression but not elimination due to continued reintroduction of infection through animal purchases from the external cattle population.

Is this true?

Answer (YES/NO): YES